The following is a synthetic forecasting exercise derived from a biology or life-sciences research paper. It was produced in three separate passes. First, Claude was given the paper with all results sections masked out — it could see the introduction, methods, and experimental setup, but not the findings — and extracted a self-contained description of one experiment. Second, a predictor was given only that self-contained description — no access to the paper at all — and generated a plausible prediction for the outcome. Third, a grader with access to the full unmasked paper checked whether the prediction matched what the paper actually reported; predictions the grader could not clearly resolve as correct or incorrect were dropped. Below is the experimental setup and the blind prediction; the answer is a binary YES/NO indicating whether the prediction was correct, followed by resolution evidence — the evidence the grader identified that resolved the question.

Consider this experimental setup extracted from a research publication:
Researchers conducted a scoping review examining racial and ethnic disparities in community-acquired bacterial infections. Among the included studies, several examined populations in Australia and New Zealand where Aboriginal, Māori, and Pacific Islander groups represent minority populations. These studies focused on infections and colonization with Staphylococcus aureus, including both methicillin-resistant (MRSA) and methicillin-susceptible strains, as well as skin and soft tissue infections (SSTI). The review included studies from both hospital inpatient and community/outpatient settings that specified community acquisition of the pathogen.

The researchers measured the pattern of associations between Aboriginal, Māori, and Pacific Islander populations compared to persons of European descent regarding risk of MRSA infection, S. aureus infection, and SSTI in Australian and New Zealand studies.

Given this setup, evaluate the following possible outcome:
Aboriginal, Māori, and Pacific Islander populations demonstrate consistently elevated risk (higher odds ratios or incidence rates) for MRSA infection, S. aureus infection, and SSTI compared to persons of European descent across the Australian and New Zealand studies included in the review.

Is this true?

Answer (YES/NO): NO